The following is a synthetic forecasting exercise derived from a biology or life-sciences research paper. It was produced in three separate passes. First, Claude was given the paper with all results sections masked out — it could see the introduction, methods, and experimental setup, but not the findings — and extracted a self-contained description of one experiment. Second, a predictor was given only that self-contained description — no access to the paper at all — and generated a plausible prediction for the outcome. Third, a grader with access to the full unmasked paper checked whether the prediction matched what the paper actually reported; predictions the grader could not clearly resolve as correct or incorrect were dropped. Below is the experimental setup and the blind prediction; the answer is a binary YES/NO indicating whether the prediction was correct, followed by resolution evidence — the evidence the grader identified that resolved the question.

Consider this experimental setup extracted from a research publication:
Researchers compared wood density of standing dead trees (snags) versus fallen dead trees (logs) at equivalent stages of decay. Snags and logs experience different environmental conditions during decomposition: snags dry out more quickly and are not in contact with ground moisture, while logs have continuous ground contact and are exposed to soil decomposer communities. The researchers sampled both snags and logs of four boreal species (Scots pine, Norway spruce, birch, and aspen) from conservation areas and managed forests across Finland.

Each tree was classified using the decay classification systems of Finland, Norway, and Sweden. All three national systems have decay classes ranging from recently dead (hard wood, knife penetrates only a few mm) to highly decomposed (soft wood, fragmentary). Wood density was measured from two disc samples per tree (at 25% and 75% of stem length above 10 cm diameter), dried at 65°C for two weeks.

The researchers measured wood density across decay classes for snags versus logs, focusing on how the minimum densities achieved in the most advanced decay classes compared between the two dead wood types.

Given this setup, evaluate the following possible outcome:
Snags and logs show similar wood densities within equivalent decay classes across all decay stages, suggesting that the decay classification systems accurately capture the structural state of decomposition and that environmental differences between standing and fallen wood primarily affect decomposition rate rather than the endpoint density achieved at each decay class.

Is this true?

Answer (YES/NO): NO